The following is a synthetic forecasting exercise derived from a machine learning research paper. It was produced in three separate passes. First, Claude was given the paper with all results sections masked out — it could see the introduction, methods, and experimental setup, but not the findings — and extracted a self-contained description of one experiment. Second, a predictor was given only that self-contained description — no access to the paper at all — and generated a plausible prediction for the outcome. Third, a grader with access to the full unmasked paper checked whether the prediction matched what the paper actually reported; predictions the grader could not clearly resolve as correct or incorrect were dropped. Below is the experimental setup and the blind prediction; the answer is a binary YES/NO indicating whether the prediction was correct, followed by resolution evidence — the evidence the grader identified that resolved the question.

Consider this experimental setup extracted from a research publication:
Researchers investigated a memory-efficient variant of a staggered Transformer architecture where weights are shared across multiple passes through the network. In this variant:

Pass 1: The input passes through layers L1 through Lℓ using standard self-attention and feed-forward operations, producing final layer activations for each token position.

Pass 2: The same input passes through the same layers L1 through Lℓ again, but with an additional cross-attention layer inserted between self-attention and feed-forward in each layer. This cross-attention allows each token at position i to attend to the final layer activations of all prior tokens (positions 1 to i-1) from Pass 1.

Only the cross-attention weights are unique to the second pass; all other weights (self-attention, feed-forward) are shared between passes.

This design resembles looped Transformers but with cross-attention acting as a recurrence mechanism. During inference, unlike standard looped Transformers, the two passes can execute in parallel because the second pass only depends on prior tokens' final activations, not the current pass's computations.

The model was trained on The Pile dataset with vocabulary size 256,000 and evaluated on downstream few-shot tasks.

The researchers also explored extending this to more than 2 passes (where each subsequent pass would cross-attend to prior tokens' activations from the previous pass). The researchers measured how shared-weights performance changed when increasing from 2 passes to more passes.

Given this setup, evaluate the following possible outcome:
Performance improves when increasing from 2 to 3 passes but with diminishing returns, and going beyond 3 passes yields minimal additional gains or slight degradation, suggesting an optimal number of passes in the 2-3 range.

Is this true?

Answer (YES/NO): NO